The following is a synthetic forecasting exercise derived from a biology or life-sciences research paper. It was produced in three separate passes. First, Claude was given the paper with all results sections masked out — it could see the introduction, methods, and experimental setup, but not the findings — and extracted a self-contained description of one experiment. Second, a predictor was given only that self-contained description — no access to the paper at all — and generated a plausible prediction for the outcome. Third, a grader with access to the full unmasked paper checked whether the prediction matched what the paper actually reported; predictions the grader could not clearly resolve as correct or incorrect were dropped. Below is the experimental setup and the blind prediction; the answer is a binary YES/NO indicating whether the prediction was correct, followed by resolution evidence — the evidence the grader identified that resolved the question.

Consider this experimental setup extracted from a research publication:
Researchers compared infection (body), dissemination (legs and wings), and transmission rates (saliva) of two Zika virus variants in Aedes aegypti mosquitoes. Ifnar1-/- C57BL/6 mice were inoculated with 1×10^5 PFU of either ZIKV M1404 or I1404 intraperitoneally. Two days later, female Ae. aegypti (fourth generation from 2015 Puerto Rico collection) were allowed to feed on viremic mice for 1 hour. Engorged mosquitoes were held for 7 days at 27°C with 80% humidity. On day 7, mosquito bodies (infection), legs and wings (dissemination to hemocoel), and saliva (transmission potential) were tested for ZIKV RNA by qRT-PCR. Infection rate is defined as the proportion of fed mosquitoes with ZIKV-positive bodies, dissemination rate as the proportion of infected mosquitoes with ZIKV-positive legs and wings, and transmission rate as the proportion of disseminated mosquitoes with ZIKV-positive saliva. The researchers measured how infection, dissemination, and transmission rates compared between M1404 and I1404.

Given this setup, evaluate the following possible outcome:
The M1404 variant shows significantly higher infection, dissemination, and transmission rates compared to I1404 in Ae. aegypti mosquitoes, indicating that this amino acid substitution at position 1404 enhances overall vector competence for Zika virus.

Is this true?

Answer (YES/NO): NO